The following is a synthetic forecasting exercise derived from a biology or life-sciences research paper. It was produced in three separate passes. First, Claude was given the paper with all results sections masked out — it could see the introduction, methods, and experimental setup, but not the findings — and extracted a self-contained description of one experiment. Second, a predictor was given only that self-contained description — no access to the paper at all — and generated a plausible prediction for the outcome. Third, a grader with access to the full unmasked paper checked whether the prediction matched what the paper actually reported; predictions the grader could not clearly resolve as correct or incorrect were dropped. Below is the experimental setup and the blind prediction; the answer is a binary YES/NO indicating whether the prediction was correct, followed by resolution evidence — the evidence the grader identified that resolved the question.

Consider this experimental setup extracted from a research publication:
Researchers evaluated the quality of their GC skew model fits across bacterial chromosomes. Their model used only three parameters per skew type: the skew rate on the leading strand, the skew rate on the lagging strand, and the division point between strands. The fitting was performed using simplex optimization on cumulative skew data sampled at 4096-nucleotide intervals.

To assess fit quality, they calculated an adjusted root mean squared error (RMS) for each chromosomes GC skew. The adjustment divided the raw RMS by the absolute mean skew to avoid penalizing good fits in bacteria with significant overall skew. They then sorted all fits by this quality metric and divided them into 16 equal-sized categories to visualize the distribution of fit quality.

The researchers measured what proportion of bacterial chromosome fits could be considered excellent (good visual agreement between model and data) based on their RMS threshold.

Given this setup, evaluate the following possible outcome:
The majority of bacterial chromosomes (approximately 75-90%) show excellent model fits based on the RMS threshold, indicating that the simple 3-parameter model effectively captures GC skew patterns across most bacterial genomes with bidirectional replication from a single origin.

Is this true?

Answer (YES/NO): YES